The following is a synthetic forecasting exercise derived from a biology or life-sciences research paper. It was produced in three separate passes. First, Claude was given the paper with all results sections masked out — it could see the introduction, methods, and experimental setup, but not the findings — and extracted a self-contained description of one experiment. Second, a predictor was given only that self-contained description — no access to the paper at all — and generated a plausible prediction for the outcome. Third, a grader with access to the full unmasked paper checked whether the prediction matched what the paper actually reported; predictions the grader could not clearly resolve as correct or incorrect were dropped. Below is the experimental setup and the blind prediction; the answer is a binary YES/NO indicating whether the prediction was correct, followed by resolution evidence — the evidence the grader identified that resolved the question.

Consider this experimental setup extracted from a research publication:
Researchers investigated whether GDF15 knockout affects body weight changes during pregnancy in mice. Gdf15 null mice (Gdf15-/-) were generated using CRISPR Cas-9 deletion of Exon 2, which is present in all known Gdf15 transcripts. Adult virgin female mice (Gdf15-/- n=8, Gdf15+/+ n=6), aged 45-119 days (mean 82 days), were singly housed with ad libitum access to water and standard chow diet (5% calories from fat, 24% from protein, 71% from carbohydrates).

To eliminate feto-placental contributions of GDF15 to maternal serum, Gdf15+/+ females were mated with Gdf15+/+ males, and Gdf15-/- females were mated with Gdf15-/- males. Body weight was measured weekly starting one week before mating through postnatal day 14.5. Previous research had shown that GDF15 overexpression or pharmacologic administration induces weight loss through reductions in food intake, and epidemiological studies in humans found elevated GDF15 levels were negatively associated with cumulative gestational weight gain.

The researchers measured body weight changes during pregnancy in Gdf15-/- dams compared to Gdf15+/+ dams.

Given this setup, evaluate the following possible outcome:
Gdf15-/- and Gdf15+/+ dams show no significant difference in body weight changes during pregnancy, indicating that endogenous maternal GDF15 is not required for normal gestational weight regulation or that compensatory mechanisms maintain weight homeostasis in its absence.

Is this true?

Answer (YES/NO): YES